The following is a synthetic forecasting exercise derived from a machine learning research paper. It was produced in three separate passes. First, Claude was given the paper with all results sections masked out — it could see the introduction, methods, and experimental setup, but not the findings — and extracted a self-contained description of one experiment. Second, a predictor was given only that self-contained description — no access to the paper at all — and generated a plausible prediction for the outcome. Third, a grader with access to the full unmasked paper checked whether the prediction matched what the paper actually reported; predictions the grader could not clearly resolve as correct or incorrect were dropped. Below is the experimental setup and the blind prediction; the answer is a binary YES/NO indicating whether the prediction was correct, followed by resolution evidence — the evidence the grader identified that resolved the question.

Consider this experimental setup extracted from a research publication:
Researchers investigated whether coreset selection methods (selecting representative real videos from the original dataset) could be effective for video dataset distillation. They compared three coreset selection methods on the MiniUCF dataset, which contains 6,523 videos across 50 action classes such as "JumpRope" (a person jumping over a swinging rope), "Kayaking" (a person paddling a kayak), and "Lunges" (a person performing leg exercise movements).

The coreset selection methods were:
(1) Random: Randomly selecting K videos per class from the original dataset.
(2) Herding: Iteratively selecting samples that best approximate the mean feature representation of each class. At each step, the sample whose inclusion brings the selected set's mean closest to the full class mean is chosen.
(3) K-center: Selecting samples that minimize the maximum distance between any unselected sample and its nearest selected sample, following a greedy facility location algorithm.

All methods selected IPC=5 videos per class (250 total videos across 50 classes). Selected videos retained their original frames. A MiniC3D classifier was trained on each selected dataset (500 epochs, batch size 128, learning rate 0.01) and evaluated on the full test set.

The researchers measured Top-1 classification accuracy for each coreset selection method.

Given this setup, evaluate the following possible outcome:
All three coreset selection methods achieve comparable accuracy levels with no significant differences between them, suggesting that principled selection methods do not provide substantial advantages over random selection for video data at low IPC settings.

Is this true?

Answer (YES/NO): NO